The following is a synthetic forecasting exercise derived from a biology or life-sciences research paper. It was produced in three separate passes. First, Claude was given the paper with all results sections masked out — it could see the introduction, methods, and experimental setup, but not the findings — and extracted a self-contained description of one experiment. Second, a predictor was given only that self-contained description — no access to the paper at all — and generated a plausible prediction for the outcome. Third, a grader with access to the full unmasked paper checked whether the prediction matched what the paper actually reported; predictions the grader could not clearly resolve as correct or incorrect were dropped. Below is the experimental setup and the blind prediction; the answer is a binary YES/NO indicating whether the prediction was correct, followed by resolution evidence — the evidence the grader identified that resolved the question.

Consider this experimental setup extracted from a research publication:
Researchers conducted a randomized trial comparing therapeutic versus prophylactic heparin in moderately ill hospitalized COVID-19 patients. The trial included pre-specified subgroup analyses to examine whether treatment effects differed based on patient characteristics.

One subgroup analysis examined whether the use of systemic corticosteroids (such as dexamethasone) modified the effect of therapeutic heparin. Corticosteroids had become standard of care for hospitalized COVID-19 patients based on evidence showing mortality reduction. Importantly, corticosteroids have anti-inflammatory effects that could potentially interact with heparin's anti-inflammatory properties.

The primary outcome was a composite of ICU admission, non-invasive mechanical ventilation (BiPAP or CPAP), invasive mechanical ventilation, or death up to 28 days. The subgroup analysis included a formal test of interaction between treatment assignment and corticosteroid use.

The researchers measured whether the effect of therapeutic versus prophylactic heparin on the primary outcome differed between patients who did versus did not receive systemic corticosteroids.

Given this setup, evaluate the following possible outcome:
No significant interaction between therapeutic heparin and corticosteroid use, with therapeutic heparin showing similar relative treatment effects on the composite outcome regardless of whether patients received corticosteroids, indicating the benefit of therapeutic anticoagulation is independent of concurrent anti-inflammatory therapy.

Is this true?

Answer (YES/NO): YES